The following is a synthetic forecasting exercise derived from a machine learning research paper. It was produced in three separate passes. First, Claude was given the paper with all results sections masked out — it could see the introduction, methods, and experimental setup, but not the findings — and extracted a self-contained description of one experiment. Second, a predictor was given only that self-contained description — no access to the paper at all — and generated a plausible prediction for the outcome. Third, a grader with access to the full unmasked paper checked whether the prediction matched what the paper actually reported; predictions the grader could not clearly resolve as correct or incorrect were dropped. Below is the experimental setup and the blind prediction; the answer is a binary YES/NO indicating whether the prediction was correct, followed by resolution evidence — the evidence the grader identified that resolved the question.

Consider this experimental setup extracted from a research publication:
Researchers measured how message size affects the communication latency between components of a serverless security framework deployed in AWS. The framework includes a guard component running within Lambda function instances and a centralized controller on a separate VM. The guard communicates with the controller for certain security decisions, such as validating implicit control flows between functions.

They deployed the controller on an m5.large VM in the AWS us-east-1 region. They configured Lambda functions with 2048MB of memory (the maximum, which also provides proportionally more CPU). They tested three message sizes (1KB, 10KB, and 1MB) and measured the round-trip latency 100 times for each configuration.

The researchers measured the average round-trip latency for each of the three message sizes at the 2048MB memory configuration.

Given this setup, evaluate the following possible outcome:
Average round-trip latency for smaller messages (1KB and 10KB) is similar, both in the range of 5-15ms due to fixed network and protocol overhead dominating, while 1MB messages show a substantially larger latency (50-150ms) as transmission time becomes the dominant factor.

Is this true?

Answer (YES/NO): YES